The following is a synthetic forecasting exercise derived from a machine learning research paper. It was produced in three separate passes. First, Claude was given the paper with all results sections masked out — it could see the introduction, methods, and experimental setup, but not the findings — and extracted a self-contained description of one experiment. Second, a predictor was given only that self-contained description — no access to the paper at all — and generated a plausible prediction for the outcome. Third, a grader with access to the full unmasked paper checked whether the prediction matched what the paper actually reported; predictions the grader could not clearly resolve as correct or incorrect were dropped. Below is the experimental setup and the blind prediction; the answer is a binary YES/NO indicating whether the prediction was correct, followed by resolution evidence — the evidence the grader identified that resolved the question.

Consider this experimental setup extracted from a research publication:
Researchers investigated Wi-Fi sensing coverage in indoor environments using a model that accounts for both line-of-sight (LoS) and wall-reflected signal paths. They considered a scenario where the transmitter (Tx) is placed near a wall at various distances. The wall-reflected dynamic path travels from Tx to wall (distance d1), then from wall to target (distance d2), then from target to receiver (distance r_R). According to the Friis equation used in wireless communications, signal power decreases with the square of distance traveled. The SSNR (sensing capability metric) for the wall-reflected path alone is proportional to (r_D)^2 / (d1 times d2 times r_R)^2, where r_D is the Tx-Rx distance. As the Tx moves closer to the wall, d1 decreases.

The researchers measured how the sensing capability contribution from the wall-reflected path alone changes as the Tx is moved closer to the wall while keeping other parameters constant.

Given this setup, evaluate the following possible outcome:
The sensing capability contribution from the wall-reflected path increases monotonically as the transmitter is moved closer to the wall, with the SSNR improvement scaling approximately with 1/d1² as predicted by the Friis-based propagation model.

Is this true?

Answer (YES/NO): YES